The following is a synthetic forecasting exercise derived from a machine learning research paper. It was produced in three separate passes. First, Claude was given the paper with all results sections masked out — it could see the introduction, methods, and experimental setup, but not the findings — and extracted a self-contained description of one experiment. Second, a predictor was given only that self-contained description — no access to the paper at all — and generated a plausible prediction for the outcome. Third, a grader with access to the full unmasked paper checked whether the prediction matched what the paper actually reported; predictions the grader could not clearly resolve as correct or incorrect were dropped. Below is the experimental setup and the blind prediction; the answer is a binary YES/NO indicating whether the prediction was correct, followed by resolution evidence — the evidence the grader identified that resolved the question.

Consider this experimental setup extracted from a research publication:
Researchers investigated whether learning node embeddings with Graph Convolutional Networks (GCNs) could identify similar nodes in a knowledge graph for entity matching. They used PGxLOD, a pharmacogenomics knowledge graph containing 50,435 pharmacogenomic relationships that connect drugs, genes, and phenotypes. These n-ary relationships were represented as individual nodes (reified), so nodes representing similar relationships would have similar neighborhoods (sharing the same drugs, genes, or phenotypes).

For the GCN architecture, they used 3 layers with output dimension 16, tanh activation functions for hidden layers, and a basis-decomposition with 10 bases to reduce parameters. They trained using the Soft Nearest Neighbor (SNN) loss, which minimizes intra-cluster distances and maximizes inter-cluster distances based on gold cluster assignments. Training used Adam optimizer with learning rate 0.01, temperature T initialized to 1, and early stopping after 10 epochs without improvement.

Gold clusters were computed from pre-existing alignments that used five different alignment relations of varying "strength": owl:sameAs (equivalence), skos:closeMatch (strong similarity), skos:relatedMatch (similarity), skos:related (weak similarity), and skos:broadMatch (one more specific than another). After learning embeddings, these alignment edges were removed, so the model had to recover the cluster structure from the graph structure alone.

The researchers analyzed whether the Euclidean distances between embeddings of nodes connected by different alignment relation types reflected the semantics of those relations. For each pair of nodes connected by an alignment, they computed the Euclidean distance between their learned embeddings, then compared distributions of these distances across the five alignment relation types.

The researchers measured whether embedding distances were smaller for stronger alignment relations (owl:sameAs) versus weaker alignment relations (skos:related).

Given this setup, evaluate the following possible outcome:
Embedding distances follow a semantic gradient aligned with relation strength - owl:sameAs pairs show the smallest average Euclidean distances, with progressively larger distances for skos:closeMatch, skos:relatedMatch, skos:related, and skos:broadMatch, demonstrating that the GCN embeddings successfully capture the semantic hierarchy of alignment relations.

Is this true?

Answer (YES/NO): NO